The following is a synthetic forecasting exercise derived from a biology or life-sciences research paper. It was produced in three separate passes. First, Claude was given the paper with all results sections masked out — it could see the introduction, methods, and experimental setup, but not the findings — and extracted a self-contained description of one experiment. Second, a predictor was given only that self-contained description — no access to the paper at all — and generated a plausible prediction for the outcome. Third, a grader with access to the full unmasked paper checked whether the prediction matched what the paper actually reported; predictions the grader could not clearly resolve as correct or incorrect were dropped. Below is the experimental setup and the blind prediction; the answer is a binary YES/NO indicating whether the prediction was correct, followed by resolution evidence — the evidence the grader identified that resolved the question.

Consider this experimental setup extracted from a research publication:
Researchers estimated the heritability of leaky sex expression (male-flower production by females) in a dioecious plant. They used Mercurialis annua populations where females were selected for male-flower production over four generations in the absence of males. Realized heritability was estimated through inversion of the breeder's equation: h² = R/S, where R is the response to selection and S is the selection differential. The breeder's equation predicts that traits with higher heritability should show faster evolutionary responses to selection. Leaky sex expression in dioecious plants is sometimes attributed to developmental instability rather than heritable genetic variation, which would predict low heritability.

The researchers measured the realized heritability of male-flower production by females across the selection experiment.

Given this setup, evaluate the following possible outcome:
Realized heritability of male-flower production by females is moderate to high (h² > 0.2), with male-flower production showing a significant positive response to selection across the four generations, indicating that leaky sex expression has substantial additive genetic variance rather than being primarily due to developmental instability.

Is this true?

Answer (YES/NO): YES